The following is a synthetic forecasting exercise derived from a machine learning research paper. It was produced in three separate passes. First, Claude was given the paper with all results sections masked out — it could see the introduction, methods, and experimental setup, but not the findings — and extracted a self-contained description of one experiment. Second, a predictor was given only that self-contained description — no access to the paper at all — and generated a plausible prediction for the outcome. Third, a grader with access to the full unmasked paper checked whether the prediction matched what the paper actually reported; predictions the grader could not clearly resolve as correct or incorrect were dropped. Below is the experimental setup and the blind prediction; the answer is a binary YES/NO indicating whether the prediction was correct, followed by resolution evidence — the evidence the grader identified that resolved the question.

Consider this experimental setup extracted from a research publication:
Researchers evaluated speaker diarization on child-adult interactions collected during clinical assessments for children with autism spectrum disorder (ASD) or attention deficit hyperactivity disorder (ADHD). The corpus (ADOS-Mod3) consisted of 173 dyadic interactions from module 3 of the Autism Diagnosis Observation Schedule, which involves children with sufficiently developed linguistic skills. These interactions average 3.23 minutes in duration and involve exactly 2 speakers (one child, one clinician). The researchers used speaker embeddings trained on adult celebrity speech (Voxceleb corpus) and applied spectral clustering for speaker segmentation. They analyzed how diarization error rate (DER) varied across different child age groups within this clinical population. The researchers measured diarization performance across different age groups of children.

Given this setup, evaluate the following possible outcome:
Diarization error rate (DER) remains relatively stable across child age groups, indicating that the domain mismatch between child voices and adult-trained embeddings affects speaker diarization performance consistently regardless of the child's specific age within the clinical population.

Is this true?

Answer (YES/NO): NO